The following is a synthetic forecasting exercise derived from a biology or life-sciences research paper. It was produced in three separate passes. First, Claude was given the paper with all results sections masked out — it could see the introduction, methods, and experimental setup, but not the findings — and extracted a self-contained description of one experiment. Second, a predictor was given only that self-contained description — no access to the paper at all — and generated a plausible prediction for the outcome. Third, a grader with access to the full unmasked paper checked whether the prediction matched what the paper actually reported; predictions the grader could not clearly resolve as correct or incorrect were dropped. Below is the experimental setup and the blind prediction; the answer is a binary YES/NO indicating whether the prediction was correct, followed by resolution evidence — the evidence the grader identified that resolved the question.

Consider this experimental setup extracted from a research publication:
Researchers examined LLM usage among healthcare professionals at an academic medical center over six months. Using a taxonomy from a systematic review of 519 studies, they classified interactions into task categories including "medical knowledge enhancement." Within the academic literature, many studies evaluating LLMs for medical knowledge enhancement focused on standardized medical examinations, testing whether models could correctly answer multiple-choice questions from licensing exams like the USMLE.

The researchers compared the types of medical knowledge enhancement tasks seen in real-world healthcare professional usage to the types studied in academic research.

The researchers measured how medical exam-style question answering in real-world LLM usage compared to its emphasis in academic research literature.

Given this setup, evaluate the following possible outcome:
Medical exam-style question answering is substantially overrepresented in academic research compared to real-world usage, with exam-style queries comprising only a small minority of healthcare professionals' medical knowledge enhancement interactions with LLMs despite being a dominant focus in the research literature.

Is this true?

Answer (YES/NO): YES